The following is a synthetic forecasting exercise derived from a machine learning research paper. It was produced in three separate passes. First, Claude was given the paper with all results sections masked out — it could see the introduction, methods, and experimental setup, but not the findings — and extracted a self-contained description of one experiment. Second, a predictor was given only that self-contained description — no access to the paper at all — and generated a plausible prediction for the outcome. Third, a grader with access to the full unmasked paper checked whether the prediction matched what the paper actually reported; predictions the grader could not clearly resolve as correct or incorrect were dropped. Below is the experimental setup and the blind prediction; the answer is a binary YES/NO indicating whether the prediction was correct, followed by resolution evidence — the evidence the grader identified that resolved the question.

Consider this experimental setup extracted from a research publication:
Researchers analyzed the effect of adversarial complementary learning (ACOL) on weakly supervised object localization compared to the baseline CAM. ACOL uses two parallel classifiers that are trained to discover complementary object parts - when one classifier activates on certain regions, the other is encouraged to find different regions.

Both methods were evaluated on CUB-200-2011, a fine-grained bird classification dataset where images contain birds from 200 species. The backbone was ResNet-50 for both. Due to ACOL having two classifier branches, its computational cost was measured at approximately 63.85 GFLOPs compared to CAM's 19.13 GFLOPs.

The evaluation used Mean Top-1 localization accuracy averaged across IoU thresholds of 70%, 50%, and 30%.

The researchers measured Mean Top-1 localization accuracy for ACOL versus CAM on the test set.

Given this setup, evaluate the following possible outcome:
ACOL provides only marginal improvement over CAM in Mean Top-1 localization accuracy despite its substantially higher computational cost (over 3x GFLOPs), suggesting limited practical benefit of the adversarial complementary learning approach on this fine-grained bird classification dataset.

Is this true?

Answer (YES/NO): NO